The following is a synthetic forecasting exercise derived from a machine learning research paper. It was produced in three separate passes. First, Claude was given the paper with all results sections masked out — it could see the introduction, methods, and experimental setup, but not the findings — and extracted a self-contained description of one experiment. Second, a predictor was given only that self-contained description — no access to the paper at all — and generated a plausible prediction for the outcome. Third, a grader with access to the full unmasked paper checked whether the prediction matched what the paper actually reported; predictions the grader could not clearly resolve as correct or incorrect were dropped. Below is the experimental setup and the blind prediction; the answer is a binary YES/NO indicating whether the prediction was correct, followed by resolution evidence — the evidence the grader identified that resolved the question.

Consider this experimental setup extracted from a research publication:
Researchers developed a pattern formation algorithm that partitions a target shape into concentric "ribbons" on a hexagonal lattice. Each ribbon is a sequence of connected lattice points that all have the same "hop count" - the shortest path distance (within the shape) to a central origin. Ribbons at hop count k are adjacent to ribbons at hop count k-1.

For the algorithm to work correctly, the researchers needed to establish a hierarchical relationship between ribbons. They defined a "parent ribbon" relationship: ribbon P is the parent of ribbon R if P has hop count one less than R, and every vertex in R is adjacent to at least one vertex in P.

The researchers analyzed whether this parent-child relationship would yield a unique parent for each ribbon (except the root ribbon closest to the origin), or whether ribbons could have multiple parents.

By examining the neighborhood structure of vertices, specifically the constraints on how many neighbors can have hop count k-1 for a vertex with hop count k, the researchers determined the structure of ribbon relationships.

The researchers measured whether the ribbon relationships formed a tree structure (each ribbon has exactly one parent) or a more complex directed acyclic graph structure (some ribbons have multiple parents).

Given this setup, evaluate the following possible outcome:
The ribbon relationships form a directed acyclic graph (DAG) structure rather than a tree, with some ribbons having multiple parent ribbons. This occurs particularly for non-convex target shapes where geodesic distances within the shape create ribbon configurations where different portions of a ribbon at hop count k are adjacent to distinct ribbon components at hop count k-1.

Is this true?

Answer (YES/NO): NO